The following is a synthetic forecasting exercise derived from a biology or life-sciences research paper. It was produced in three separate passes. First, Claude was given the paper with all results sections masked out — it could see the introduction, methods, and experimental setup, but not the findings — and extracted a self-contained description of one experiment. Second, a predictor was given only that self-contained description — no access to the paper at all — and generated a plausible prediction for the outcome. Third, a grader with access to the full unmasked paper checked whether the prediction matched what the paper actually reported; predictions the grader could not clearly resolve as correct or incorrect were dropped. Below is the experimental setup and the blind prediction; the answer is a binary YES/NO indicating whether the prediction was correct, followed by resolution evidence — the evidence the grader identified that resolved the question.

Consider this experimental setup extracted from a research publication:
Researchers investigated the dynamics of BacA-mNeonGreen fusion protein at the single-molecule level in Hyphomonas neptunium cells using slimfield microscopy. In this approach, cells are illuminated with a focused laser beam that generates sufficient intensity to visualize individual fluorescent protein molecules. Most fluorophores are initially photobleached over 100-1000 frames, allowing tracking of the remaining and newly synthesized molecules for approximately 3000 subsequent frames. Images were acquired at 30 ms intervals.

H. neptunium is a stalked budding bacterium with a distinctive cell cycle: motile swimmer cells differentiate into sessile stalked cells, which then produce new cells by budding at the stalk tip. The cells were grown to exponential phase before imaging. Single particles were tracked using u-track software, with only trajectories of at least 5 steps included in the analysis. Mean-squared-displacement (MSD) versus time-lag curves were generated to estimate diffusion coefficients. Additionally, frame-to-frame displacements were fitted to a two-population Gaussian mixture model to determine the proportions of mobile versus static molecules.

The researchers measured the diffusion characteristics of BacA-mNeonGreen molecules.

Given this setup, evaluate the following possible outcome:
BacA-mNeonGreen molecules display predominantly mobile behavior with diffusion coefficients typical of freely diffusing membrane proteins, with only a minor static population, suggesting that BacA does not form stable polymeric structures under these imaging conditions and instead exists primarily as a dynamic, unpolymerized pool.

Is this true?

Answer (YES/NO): NO